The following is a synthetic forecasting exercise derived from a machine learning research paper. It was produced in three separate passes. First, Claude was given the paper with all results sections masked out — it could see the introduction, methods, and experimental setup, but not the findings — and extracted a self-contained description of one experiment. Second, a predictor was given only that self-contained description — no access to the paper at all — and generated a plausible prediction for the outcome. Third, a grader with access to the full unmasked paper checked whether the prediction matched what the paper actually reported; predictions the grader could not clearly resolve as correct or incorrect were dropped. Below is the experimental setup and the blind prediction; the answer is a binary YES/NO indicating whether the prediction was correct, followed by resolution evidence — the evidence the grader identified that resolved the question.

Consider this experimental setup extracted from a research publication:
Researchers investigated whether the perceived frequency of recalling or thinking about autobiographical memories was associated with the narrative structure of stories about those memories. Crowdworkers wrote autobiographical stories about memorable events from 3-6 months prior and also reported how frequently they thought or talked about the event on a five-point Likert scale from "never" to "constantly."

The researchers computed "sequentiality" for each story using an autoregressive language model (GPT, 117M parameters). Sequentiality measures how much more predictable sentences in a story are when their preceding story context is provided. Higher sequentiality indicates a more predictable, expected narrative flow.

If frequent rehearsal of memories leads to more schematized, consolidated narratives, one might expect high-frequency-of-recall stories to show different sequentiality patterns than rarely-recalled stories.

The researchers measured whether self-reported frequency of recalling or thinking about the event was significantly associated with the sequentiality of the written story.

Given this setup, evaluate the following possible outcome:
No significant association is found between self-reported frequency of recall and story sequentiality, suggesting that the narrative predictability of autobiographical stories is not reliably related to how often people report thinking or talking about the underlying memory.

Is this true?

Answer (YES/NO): YES